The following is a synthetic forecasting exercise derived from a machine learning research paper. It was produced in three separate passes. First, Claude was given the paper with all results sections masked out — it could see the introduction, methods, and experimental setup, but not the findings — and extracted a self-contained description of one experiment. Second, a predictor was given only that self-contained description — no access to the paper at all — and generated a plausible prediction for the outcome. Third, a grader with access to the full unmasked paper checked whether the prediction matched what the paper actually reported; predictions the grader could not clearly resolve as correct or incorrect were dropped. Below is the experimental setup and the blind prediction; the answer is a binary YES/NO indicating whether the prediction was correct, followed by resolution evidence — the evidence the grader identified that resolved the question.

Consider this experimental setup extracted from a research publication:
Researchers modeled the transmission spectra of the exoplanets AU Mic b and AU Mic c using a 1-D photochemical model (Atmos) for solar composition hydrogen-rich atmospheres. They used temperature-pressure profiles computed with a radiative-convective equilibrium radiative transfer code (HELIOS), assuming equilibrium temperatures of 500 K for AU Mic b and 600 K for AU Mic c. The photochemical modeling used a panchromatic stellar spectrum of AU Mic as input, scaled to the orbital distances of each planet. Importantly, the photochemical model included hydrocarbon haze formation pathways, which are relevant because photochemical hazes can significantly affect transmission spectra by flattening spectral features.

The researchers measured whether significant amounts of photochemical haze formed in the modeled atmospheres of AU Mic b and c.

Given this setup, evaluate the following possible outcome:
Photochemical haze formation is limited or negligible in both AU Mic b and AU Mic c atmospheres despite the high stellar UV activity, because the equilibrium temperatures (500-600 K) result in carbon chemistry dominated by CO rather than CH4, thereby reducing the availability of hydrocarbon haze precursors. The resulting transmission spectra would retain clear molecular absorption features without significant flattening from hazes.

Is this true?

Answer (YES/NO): YES